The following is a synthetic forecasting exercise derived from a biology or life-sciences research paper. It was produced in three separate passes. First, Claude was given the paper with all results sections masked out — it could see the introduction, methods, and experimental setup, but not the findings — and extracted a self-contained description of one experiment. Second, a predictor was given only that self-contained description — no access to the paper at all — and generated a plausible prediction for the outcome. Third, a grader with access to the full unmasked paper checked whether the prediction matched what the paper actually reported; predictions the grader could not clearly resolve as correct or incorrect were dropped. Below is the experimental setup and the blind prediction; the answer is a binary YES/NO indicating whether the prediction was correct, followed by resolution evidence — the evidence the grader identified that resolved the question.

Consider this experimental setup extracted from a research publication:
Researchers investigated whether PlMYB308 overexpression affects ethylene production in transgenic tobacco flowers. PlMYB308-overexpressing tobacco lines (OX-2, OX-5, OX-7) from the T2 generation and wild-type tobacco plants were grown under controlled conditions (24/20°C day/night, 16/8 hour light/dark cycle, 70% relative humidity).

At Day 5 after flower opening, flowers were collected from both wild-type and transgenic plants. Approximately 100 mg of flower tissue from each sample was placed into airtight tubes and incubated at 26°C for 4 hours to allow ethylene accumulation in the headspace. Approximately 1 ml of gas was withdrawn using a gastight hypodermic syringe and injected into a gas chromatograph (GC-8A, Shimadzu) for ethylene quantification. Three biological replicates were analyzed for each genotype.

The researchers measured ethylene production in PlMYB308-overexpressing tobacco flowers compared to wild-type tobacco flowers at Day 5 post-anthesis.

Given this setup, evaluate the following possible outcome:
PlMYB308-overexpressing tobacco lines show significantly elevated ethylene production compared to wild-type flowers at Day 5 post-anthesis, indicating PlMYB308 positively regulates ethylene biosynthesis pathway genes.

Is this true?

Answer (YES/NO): YES